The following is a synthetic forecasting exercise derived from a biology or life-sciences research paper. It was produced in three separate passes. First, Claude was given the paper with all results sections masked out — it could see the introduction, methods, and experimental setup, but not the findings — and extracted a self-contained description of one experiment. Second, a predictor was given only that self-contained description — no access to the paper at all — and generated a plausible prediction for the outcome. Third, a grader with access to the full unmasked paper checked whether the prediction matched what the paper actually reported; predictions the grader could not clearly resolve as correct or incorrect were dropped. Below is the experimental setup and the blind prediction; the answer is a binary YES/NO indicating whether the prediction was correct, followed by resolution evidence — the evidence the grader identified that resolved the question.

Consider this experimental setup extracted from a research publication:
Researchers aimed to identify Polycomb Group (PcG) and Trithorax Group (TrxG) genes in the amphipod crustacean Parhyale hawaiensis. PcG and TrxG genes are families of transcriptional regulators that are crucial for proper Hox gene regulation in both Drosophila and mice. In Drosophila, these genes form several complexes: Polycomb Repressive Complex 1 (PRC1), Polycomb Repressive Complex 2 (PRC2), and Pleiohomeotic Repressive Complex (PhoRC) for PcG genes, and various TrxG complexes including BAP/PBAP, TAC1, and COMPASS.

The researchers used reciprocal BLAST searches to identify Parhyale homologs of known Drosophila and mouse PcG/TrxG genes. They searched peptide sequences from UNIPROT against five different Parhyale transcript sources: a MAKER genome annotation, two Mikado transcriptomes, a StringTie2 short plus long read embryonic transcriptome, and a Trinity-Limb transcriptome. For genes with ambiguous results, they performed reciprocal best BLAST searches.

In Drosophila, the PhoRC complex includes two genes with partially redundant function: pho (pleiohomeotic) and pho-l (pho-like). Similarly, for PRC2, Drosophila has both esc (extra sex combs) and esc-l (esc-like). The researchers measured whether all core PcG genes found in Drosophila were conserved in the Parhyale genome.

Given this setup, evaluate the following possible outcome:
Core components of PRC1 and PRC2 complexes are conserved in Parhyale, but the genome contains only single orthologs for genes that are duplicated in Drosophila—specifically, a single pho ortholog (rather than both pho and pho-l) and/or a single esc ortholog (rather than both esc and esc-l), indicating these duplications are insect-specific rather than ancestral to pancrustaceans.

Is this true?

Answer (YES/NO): YES